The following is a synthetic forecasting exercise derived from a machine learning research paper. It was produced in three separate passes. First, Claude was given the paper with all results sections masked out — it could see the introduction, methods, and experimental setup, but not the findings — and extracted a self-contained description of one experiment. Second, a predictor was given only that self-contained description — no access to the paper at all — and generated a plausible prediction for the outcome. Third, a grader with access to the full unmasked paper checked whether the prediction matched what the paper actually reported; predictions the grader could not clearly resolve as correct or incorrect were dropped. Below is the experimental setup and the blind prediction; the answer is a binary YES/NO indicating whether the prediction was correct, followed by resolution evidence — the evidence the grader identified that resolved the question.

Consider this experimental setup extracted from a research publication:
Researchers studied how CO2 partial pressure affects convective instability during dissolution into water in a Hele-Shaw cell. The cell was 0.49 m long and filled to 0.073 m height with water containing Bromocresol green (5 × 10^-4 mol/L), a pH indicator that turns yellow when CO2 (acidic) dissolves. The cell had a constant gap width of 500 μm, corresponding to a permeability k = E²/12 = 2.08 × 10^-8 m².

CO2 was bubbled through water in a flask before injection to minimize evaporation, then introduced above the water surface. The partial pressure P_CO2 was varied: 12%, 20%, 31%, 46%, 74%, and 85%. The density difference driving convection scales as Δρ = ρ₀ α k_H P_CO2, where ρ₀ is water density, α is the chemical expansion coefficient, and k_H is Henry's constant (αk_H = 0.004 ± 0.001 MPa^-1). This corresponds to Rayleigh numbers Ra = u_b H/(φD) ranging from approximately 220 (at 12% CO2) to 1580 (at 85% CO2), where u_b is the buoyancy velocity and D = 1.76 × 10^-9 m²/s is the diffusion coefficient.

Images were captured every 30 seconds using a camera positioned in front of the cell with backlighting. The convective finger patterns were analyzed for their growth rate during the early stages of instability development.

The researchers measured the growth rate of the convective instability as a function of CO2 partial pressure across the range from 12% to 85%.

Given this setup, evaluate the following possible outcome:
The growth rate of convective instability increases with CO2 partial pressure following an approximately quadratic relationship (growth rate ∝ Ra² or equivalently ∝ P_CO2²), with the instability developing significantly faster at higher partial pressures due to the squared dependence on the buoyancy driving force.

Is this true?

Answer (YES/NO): NO